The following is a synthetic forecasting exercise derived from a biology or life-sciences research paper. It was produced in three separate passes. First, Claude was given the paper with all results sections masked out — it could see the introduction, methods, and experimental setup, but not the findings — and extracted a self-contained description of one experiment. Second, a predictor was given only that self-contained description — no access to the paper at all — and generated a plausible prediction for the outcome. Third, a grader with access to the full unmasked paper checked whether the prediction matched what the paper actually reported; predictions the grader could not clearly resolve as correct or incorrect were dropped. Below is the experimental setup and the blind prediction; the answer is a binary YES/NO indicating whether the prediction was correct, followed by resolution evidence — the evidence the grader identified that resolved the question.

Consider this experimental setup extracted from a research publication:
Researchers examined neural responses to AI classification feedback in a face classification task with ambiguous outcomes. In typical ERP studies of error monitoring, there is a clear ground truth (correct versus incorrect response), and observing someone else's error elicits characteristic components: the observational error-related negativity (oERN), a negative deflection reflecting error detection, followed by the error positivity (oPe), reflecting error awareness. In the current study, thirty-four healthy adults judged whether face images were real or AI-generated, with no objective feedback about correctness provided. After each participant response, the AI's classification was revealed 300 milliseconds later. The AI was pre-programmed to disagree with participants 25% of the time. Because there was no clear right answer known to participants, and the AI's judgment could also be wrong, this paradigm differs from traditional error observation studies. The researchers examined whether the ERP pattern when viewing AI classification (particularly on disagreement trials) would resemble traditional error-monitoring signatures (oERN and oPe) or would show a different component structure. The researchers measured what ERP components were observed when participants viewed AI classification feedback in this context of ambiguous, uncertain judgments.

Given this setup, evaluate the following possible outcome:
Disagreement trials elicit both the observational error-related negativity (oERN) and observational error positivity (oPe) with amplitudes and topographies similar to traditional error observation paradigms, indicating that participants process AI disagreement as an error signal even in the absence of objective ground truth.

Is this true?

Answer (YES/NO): NO